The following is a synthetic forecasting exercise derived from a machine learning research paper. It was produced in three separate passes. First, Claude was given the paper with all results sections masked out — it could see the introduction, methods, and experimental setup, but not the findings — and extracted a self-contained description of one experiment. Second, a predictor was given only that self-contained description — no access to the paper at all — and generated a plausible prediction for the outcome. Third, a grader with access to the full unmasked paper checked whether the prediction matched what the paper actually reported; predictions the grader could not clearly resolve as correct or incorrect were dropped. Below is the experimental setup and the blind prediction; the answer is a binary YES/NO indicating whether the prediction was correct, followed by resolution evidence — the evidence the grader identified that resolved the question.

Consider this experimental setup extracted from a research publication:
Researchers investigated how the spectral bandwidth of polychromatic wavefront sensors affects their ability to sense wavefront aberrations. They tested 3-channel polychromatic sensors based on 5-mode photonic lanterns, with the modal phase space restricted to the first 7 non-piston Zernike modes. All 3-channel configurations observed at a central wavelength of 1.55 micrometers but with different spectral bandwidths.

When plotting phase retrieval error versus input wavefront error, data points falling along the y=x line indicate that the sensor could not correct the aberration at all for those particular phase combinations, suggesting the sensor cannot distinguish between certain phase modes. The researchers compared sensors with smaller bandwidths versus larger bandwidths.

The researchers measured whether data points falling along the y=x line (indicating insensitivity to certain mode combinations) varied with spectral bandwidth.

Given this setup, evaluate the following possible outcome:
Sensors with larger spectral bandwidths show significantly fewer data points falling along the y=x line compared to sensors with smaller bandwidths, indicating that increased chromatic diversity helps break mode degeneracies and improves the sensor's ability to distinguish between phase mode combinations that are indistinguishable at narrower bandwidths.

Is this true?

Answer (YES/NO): YES